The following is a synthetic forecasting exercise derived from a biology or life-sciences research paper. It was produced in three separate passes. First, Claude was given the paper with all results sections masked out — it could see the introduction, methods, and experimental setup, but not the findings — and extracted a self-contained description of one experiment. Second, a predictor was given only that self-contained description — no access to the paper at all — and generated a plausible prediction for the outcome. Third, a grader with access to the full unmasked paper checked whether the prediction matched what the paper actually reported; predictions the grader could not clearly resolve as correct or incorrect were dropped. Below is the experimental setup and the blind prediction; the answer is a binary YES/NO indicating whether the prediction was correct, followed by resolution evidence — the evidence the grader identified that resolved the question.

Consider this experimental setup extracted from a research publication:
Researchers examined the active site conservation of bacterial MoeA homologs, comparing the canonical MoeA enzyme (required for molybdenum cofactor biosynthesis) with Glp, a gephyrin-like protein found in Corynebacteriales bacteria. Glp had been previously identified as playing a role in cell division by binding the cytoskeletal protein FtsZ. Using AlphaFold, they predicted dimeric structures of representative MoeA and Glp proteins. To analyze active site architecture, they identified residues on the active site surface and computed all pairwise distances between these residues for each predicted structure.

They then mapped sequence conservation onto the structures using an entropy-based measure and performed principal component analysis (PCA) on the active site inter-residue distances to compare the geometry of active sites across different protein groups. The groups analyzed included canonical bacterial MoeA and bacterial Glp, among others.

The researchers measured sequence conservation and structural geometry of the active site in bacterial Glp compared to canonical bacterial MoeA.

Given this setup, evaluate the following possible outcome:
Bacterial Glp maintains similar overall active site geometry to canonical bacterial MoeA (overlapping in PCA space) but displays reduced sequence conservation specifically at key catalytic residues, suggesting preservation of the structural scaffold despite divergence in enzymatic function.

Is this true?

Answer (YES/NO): NO